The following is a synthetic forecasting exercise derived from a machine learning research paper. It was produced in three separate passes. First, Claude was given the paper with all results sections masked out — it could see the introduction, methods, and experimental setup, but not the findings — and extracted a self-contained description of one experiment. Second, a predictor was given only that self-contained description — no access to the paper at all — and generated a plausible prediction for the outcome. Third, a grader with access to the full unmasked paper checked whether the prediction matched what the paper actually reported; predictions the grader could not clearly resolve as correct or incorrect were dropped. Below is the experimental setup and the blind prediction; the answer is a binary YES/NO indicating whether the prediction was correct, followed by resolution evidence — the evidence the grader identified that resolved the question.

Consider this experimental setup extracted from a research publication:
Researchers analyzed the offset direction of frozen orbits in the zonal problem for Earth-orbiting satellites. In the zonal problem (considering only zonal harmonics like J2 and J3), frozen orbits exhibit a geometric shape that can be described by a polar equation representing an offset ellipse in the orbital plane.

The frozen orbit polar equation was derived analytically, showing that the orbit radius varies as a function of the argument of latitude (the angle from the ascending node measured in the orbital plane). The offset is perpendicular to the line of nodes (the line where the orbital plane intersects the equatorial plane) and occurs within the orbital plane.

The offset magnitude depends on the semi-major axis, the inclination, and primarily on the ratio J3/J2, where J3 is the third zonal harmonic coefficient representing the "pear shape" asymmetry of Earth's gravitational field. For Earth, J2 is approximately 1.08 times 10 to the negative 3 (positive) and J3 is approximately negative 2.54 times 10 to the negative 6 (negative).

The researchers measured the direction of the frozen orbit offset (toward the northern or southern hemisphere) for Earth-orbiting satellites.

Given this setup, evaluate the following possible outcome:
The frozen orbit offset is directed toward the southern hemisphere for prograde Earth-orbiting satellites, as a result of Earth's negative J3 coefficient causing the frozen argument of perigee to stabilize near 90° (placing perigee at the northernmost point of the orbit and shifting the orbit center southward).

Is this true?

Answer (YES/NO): YES